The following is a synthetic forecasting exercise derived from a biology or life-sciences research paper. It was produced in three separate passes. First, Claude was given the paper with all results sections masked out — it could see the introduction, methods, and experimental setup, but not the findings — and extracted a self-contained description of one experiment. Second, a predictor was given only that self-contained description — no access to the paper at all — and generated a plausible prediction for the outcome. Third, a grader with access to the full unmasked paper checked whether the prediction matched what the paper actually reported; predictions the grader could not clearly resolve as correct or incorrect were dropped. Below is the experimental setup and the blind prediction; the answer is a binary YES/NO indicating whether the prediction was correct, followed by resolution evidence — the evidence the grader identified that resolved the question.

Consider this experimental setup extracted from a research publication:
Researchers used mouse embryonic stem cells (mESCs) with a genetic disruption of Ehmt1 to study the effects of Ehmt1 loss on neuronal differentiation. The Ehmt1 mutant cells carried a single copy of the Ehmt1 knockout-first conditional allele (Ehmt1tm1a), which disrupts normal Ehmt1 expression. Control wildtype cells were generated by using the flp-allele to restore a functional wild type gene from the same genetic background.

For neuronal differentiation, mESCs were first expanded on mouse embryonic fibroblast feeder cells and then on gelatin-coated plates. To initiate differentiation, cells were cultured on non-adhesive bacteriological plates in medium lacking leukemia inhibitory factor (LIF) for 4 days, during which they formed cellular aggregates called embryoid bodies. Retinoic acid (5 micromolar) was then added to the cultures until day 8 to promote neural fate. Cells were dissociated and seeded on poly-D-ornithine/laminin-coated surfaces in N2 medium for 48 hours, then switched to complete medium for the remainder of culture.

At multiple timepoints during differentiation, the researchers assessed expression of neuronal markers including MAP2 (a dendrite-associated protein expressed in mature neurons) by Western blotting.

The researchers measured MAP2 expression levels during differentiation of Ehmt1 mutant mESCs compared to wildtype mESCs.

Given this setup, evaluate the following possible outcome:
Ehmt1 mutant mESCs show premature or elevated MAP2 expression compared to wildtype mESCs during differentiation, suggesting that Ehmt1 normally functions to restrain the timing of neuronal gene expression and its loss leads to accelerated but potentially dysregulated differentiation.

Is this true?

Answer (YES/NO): YES